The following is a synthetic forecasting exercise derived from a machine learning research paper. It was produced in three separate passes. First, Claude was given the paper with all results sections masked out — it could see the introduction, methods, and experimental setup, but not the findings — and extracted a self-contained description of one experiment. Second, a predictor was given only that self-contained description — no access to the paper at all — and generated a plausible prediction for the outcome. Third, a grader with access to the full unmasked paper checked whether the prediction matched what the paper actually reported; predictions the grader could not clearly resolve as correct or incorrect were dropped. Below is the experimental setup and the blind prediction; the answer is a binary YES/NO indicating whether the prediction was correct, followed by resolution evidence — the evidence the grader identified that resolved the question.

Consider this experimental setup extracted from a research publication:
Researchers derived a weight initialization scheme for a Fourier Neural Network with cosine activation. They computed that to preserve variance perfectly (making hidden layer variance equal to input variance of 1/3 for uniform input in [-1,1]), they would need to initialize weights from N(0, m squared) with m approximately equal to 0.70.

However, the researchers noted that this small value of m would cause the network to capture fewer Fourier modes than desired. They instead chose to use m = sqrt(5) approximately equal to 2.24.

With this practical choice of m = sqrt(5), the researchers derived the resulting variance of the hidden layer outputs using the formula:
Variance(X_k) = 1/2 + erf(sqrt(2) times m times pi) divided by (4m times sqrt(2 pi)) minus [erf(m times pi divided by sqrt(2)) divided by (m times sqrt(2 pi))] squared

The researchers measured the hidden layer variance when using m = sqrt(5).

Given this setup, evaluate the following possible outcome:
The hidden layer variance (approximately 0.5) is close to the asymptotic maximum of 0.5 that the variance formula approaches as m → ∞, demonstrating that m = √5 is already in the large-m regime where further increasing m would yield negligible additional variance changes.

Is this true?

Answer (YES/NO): NO